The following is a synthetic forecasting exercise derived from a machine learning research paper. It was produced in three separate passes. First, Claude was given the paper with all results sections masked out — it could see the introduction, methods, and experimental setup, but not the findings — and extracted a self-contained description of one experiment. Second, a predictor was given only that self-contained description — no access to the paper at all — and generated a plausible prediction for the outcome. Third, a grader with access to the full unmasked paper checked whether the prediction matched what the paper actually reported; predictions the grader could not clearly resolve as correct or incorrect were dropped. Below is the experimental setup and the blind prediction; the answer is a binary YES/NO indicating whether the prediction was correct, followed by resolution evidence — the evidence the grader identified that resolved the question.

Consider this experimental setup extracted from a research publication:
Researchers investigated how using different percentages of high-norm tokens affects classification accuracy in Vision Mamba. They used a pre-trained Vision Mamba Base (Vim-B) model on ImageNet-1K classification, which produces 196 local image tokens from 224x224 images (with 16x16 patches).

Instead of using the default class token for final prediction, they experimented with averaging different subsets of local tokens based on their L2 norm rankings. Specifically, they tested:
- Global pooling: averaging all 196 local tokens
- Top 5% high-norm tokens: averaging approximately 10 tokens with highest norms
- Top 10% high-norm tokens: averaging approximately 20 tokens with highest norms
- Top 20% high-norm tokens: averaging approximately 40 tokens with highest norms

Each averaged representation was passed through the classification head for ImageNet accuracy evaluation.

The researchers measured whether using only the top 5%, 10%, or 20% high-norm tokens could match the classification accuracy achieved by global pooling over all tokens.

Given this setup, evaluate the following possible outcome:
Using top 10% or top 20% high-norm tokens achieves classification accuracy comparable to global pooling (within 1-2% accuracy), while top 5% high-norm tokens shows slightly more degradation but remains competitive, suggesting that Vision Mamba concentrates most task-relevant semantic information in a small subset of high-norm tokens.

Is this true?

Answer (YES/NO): YES